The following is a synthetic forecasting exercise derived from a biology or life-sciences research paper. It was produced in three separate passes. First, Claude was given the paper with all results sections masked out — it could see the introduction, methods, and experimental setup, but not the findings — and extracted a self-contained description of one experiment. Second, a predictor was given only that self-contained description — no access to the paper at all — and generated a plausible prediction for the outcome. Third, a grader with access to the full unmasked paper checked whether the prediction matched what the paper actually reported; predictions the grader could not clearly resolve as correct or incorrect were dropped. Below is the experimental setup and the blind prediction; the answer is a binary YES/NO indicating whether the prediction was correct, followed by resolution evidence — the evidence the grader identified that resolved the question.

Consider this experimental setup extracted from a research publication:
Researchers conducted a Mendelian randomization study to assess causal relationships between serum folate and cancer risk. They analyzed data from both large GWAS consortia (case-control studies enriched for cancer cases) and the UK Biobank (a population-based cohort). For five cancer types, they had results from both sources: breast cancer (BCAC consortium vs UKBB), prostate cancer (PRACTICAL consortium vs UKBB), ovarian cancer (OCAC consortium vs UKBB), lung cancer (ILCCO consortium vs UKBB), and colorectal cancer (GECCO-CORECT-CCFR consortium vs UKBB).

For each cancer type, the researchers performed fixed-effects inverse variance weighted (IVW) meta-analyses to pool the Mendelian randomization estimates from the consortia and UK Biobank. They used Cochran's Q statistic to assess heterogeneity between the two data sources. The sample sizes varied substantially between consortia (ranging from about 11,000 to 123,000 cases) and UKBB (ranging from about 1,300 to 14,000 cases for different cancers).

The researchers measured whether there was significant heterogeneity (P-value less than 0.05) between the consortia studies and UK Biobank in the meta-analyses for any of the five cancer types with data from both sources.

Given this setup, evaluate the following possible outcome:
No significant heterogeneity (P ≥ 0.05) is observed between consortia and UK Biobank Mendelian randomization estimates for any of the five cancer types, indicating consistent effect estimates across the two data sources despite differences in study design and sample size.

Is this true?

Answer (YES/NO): YES